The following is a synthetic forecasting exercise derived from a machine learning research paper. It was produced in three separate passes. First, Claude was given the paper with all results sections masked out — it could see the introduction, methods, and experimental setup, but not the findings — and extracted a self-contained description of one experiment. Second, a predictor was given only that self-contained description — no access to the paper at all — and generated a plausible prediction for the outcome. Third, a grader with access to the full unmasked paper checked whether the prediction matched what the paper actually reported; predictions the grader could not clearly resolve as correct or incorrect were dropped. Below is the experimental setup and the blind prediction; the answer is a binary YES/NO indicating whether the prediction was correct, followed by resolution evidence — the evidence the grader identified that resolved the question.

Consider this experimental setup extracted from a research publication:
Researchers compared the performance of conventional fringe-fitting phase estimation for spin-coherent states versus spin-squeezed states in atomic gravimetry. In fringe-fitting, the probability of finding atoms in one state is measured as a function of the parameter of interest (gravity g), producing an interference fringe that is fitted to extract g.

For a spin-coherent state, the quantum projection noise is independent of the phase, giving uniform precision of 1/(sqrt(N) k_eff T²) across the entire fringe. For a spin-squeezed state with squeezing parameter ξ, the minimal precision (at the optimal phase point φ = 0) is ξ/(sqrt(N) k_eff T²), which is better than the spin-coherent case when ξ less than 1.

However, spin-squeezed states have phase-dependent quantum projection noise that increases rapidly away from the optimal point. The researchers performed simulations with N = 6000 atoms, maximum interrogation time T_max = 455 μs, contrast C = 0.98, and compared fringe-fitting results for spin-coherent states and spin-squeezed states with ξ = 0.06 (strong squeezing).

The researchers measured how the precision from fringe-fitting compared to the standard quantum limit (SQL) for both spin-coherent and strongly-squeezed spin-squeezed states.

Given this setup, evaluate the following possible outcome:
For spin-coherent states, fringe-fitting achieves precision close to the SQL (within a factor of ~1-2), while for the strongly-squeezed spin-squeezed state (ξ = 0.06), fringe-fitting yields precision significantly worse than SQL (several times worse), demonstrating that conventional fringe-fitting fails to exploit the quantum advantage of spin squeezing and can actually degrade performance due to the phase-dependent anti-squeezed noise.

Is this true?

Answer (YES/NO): YES